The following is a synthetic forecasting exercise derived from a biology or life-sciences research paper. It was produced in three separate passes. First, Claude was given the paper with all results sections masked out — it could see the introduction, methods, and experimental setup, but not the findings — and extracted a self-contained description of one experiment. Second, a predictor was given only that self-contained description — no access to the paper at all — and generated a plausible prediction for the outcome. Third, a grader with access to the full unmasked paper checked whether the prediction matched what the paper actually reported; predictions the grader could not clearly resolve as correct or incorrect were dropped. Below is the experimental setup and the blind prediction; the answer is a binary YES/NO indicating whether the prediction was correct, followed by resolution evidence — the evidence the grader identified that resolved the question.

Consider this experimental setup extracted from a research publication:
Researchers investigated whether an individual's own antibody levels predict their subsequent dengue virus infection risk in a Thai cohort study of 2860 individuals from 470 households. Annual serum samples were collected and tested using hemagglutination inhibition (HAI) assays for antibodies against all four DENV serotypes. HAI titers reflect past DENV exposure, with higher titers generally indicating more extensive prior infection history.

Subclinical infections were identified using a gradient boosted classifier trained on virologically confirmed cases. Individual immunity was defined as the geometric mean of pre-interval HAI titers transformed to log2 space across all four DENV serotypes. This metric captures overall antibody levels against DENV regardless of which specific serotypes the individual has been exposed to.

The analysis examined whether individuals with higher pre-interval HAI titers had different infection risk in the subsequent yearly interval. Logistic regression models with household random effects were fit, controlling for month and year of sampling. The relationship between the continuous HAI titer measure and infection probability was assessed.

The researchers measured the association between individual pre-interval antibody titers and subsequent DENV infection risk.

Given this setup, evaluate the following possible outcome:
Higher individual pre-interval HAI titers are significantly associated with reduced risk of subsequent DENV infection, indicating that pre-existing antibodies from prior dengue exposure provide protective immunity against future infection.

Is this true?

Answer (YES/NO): YES